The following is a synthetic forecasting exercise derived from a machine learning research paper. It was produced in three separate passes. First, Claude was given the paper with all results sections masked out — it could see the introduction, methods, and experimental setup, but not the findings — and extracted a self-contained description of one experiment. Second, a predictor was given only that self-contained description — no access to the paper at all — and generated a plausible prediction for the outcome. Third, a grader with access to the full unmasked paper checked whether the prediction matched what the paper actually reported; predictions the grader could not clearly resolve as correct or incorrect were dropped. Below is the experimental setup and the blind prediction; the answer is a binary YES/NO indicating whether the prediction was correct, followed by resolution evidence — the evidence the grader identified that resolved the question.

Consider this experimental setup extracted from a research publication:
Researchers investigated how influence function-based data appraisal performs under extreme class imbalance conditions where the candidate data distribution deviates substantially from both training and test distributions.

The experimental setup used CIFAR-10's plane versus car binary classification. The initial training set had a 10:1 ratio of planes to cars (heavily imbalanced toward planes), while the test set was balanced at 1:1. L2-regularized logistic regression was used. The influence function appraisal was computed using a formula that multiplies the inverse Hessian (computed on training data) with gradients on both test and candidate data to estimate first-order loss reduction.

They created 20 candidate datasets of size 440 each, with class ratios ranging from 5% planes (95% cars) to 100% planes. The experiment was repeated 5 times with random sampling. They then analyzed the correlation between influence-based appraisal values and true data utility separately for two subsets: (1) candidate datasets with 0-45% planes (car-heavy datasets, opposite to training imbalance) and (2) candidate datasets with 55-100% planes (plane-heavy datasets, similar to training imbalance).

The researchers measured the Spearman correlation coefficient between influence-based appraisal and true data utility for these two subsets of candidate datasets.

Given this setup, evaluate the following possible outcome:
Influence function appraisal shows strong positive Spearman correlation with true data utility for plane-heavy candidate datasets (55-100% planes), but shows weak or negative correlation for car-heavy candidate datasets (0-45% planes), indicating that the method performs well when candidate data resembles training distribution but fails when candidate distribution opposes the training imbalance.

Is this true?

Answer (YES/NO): NO